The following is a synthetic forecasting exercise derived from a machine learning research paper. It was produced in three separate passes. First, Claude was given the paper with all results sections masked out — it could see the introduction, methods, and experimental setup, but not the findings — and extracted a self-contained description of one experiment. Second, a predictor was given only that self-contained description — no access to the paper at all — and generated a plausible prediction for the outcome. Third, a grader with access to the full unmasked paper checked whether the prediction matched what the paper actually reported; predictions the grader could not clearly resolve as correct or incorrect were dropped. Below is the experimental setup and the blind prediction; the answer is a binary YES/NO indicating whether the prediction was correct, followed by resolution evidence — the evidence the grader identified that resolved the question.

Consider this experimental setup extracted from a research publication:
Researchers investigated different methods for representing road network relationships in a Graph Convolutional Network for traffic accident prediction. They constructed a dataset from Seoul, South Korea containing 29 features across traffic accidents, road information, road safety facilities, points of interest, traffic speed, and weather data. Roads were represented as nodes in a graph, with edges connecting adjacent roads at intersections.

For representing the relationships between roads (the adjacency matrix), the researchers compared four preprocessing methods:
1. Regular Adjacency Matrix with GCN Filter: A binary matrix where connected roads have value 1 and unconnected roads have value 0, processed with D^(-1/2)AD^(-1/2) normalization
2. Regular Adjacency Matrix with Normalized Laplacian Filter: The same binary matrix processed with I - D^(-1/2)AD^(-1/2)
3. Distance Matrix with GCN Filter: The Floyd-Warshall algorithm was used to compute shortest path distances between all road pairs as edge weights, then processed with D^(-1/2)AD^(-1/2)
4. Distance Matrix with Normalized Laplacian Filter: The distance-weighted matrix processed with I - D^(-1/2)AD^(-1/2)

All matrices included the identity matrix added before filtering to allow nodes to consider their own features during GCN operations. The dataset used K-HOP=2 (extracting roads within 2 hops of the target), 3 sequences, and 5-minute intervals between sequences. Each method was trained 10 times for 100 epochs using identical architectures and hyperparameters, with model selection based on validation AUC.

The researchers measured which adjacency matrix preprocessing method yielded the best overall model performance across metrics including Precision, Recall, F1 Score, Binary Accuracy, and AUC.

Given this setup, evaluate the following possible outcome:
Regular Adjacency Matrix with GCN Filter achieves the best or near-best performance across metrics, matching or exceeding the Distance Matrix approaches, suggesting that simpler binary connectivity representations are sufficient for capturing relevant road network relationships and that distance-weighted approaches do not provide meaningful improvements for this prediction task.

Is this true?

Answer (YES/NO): NO